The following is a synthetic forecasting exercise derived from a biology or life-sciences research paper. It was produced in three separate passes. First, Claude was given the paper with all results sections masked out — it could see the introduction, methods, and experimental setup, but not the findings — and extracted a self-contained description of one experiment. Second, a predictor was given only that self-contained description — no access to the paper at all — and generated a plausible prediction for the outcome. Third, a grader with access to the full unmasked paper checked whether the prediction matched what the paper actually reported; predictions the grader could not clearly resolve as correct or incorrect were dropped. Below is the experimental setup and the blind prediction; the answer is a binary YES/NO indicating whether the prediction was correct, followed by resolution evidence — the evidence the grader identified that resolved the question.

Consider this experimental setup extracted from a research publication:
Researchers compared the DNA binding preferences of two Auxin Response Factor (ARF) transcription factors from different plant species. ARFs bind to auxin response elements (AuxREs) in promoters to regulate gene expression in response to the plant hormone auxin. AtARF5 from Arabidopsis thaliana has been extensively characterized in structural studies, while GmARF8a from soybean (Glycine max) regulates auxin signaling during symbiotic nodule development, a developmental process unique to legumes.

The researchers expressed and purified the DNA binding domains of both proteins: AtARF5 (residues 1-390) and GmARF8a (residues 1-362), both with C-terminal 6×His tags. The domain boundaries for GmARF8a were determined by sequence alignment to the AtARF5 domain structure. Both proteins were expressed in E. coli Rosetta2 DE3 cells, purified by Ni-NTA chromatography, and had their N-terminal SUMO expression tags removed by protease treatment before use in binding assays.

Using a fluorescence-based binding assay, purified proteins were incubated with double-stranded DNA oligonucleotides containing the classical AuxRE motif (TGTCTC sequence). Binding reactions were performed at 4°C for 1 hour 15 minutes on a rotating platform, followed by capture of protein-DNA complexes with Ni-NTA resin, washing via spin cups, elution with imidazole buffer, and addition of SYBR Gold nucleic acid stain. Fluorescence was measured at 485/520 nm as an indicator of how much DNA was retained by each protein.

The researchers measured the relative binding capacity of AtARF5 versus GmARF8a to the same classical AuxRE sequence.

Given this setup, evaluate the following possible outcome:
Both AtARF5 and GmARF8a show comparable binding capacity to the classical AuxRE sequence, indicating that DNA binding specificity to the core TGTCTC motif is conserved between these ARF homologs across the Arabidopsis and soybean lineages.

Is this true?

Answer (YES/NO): NO